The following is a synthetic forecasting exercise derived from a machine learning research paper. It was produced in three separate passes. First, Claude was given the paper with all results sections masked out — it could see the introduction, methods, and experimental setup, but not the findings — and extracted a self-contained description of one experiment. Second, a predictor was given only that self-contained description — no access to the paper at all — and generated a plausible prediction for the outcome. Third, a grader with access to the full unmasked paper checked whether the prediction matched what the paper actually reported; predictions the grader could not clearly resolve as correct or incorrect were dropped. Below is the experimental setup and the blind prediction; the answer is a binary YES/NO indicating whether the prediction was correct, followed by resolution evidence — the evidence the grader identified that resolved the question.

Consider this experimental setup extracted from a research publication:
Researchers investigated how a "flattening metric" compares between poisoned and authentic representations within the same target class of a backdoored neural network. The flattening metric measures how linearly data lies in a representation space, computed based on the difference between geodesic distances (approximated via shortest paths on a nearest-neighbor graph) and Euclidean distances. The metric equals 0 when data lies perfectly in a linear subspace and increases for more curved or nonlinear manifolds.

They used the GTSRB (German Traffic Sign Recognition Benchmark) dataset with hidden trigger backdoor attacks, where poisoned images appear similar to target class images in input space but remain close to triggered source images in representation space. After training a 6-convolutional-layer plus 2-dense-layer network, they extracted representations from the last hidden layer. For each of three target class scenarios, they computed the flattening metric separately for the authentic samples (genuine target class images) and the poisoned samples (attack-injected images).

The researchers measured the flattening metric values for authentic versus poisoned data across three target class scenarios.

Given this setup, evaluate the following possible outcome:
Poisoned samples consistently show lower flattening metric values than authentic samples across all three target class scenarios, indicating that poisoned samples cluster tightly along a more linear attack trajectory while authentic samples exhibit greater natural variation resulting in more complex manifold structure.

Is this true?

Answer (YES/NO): NO